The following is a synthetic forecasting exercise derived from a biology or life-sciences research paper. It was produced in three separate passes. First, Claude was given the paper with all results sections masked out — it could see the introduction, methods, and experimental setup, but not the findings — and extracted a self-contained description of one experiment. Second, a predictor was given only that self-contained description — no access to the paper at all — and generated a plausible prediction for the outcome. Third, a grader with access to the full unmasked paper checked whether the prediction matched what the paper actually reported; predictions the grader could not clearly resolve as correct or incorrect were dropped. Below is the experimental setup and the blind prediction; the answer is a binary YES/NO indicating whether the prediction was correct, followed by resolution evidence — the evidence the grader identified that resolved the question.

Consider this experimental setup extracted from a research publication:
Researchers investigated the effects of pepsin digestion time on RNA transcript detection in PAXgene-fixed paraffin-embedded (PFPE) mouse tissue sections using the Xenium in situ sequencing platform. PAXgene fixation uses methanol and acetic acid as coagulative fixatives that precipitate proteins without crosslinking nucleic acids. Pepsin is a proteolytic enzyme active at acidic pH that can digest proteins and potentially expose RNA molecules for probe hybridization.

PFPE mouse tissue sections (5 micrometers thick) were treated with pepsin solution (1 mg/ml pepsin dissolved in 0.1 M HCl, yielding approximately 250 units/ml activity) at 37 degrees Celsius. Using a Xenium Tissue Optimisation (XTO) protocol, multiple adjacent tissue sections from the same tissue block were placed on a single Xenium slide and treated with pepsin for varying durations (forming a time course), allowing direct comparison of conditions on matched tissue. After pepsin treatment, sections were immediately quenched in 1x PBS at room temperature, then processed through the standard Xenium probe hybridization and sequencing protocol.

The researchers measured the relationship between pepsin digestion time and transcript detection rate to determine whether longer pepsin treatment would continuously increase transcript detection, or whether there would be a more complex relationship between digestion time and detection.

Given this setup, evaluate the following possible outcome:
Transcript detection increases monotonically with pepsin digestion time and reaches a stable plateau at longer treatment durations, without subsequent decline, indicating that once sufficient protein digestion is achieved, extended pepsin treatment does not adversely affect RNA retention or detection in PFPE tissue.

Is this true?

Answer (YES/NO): NO